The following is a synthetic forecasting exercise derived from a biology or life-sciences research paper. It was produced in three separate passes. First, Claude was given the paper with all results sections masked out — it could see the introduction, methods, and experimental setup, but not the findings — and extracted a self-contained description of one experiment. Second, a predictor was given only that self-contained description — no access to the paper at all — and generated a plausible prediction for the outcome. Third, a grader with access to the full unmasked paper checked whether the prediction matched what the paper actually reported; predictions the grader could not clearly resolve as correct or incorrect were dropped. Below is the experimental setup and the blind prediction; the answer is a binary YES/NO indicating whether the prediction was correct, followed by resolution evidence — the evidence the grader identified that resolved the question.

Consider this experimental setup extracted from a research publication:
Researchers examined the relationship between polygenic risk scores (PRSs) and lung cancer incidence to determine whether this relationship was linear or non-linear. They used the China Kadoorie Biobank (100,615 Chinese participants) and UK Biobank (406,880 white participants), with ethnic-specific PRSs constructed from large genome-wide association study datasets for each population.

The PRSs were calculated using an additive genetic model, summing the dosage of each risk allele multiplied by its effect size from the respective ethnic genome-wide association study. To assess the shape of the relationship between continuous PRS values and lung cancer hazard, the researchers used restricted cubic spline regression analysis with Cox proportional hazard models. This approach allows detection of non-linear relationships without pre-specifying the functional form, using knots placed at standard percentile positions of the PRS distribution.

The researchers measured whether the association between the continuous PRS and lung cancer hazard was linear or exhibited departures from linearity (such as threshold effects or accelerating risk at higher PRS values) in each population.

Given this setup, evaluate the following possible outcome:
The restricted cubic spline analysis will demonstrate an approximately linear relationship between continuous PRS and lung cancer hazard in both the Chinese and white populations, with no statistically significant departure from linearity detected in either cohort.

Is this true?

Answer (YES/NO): YES